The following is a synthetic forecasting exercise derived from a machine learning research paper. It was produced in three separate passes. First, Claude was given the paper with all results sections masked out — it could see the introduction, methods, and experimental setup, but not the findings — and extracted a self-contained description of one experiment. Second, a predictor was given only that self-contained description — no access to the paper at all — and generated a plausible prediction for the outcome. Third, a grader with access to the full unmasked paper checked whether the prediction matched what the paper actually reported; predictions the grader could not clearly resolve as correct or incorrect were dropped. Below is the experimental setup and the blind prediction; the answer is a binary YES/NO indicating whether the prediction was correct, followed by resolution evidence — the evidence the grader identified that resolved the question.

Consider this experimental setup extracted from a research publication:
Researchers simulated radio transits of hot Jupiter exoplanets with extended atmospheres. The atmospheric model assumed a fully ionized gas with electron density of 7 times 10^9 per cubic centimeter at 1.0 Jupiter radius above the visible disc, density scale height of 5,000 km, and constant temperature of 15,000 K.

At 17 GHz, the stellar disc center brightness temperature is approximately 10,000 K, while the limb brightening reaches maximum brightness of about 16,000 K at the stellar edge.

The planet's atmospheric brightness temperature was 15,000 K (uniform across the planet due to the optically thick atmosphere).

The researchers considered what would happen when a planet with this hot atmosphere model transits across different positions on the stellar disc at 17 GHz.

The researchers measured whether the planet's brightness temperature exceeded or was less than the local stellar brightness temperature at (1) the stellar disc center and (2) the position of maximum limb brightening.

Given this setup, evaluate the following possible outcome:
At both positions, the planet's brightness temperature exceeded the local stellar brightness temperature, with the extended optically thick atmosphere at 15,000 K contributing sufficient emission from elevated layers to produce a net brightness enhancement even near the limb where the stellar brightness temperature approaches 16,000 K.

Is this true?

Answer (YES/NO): NO